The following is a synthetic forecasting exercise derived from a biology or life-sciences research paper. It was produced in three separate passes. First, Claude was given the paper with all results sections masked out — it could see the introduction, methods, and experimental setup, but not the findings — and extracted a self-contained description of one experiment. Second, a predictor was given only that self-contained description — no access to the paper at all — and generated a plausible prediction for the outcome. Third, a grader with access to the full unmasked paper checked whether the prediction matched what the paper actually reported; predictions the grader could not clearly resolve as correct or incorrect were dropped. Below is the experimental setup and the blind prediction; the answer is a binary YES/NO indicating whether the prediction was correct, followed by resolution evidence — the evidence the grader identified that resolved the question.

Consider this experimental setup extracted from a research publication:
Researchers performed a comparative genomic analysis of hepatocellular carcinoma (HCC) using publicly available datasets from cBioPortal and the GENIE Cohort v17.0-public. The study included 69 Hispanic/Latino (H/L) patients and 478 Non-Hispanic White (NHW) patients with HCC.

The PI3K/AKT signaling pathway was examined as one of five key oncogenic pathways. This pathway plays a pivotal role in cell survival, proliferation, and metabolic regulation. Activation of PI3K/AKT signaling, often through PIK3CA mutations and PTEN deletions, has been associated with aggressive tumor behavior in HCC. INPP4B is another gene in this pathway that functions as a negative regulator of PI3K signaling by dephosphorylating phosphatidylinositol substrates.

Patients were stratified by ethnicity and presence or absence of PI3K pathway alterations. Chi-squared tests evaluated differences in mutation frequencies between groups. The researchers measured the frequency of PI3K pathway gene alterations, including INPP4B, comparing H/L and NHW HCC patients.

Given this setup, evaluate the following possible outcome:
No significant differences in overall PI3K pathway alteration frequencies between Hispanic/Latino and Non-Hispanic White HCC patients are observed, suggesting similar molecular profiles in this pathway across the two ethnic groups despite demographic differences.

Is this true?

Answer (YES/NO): YES